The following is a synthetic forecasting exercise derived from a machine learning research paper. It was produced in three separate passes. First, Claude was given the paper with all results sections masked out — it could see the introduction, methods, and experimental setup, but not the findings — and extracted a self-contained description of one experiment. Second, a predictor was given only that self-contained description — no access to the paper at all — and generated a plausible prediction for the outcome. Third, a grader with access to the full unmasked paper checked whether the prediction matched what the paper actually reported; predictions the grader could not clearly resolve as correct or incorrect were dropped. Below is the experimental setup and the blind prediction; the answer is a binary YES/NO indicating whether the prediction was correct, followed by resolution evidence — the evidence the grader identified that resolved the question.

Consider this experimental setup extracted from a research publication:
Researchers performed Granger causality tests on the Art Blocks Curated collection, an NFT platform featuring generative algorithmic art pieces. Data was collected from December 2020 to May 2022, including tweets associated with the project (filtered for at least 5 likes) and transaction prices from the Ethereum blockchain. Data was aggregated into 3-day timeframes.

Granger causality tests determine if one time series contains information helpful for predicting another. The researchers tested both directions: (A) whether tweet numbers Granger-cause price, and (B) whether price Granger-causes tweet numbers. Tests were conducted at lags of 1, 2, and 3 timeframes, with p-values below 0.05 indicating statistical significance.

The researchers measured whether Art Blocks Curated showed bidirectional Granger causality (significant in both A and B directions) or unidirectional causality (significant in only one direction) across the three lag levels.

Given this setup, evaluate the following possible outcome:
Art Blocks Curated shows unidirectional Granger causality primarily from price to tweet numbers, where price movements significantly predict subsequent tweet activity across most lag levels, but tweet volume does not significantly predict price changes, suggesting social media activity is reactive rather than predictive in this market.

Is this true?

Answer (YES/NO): NO